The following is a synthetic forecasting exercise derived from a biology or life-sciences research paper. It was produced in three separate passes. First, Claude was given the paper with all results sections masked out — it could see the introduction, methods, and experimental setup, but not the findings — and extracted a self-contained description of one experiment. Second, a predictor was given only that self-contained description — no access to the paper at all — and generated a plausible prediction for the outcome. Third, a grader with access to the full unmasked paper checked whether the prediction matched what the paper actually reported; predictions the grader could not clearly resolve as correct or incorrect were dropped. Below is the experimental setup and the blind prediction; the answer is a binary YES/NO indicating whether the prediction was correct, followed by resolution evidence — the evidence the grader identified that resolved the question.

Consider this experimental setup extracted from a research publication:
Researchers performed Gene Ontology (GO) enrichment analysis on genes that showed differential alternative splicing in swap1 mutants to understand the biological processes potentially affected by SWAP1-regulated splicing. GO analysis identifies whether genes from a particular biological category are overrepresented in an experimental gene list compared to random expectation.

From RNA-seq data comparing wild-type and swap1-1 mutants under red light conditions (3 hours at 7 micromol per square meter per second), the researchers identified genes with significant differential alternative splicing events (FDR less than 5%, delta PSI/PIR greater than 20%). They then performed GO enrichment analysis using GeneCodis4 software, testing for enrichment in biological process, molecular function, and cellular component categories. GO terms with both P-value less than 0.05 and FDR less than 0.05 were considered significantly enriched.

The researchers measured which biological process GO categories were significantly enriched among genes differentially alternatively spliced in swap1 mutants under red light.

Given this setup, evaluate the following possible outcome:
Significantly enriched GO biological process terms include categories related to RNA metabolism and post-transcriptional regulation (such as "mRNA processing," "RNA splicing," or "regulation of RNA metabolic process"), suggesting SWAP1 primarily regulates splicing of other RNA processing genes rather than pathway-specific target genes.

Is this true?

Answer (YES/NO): NO